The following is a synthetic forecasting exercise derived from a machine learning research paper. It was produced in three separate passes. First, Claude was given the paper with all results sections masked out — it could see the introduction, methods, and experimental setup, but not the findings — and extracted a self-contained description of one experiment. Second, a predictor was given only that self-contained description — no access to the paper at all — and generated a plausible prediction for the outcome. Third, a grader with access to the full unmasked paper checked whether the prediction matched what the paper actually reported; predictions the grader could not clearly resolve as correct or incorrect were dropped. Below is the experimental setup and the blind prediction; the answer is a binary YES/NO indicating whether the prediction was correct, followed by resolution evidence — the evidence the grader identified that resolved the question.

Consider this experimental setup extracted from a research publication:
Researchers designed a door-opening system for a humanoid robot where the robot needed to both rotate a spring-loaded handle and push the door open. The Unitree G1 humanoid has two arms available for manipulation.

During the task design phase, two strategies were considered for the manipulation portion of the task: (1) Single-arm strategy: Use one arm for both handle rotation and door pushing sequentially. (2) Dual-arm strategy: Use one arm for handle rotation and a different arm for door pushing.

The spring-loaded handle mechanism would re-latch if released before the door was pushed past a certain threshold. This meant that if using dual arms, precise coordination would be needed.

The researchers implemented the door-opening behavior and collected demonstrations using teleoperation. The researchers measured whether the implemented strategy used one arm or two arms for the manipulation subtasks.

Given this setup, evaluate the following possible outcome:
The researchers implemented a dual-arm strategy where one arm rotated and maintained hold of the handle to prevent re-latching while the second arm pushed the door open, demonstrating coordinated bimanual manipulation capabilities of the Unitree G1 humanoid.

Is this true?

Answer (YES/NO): NO